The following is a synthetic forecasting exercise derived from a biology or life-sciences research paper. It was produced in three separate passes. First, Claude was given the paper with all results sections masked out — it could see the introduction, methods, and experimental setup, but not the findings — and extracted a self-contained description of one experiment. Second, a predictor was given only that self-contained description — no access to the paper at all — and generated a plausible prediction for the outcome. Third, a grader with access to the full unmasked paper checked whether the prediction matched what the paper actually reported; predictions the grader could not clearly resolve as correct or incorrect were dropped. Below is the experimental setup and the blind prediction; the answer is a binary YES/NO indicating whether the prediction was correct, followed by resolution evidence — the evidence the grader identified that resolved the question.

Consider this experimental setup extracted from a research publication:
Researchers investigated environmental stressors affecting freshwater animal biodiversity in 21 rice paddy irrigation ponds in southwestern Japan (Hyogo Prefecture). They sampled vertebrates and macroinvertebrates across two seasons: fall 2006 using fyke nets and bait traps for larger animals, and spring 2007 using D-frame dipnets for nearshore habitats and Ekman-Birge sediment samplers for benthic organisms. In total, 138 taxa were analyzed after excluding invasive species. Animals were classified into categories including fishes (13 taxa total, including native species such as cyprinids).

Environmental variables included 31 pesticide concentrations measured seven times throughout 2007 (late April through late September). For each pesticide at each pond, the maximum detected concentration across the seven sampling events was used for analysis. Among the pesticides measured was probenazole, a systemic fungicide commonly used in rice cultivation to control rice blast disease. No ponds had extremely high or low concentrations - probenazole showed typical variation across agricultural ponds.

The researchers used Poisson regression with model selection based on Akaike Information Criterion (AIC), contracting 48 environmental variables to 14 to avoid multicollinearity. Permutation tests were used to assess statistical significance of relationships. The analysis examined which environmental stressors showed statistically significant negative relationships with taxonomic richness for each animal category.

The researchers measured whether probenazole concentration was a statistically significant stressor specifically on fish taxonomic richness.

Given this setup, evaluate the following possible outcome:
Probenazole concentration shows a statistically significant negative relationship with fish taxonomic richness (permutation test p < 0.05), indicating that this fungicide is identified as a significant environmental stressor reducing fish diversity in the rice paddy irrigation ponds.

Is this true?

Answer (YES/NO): YES